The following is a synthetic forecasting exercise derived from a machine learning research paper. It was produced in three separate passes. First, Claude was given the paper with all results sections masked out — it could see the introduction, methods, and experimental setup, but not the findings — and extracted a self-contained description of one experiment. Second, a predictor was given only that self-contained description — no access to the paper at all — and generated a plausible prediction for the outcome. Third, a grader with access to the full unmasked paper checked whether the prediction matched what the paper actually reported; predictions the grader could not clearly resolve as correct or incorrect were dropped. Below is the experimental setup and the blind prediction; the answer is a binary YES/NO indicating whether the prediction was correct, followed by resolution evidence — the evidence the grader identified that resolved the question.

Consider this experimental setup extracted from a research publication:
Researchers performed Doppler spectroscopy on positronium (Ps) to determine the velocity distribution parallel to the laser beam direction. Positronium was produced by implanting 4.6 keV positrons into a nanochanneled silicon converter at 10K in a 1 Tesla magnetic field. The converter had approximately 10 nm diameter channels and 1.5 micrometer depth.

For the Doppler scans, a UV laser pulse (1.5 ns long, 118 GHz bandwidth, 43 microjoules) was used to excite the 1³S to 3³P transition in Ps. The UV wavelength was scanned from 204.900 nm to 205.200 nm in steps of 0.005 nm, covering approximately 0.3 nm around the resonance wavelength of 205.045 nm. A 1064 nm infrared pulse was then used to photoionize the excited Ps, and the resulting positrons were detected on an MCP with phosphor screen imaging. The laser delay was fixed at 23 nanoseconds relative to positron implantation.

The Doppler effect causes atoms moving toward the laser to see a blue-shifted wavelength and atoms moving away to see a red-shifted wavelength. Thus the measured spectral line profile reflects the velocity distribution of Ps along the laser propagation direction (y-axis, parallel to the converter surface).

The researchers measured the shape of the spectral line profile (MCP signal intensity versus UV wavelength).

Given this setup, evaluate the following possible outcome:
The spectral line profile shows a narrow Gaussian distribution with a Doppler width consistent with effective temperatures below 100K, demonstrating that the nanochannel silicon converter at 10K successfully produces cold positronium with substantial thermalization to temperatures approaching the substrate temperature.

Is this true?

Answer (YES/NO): NO